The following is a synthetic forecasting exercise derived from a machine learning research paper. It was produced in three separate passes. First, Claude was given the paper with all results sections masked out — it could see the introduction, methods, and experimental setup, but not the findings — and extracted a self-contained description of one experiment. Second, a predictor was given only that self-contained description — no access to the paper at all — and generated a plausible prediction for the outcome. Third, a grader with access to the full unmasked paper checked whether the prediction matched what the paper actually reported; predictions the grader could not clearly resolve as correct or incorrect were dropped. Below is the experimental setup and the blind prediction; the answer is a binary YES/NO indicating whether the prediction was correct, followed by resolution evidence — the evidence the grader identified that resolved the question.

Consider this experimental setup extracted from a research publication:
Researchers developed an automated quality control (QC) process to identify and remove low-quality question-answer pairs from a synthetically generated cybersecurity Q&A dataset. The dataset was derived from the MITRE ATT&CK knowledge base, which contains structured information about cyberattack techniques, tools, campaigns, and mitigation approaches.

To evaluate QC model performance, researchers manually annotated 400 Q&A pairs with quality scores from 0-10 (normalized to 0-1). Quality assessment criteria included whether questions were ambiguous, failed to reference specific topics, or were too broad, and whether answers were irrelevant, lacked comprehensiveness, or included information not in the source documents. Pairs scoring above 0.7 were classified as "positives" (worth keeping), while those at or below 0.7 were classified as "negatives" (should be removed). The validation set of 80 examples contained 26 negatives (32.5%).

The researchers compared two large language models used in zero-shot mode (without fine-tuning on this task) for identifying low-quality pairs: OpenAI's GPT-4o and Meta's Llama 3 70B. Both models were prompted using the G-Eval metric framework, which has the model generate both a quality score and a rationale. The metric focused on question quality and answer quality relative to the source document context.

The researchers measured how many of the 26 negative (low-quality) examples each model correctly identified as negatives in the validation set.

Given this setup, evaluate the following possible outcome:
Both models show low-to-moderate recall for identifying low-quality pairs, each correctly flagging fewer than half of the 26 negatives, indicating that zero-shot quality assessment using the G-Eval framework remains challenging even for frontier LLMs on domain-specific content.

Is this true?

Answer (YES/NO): YES